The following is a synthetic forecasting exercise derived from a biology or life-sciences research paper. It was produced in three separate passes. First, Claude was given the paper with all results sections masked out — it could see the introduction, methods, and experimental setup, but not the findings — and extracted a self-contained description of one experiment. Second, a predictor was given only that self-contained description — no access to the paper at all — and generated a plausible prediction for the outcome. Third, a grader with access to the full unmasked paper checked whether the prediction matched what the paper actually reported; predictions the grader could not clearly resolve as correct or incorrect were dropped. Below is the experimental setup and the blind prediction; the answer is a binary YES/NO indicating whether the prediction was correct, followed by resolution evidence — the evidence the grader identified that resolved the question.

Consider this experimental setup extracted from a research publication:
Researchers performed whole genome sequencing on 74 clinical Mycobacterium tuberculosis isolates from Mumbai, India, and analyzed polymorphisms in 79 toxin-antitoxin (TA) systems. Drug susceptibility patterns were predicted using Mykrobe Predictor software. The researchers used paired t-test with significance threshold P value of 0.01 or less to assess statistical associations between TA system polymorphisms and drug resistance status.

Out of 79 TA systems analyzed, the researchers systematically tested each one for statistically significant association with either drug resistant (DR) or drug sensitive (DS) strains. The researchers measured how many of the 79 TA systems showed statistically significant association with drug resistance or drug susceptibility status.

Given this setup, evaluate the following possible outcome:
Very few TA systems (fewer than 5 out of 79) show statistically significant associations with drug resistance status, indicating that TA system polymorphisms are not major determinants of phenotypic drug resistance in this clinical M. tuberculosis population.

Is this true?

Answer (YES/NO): YES